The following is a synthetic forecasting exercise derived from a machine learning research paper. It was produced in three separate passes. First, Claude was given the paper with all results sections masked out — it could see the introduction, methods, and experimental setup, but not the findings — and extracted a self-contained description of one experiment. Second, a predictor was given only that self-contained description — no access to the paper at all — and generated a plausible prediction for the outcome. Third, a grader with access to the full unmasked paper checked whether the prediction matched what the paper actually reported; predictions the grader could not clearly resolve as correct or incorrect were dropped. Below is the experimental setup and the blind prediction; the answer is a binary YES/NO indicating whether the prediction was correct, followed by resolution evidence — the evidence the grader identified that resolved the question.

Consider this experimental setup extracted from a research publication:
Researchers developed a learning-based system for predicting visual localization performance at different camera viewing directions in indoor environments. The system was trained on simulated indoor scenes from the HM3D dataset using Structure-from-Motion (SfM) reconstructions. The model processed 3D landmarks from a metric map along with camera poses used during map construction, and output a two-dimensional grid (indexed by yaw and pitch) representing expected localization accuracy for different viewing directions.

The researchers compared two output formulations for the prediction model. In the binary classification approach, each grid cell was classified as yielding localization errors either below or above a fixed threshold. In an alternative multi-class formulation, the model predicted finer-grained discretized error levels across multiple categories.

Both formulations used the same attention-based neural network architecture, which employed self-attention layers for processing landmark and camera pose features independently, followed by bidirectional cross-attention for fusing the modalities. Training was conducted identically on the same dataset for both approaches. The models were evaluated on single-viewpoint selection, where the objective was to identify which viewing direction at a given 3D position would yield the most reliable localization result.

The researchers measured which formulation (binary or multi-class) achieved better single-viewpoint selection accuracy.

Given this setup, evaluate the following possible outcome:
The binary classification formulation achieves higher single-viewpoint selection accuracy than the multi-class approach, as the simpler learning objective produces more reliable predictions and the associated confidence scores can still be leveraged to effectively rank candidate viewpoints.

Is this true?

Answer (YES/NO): YES